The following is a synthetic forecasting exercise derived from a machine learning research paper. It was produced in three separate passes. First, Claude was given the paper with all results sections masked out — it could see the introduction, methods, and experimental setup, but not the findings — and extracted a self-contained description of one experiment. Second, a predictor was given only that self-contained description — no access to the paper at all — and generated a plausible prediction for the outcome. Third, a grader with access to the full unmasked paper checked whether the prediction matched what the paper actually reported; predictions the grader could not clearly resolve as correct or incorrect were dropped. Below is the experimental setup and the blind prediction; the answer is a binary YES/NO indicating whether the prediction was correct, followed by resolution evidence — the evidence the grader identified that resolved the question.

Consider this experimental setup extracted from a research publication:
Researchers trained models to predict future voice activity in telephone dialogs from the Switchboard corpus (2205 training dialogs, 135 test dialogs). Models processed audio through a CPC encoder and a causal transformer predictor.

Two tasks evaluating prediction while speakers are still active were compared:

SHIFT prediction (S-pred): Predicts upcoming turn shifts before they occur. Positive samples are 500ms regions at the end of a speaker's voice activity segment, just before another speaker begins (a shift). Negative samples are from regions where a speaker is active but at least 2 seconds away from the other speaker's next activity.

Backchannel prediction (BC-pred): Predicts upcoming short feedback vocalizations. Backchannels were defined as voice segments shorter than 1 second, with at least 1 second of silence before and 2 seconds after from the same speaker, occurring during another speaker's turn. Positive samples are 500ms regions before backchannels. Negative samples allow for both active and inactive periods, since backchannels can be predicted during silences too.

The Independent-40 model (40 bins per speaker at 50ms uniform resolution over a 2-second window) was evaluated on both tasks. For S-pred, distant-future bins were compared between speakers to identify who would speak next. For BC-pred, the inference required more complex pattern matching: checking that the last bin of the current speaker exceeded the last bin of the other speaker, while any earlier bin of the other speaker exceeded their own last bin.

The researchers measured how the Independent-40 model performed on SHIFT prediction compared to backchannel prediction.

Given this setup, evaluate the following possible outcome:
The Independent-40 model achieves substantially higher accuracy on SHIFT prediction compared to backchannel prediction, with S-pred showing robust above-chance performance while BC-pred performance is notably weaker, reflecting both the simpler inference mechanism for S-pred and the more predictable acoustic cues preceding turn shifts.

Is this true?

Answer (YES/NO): NO